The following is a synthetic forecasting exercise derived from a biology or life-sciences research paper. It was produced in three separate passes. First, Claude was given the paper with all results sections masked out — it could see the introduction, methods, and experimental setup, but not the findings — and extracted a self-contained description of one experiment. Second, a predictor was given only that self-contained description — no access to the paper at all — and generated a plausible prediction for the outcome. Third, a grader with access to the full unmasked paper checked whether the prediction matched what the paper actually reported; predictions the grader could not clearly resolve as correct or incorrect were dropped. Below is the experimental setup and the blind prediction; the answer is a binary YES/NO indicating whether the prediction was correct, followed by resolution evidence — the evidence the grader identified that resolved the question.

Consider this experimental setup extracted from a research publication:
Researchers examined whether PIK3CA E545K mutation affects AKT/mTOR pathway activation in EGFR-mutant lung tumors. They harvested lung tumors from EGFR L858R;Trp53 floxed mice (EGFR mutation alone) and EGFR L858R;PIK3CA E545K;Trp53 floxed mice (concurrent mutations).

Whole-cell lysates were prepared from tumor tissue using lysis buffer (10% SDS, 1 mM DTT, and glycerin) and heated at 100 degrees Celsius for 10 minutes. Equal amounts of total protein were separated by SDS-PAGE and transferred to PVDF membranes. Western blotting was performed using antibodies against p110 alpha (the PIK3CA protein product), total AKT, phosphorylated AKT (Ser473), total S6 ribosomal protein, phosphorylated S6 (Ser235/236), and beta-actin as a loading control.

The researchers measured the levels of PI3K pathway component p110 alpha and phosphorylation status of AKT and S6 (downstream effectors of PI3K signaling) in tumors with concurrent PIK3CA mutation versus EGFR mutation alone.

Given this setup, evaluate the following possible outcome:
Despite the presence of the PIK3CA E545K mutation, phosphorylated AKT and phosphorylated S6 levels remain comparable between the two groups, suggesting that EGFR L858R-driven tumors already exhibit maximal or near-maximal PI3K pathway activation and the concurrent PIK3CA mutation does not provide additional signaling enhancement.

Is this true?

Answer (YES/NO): NO